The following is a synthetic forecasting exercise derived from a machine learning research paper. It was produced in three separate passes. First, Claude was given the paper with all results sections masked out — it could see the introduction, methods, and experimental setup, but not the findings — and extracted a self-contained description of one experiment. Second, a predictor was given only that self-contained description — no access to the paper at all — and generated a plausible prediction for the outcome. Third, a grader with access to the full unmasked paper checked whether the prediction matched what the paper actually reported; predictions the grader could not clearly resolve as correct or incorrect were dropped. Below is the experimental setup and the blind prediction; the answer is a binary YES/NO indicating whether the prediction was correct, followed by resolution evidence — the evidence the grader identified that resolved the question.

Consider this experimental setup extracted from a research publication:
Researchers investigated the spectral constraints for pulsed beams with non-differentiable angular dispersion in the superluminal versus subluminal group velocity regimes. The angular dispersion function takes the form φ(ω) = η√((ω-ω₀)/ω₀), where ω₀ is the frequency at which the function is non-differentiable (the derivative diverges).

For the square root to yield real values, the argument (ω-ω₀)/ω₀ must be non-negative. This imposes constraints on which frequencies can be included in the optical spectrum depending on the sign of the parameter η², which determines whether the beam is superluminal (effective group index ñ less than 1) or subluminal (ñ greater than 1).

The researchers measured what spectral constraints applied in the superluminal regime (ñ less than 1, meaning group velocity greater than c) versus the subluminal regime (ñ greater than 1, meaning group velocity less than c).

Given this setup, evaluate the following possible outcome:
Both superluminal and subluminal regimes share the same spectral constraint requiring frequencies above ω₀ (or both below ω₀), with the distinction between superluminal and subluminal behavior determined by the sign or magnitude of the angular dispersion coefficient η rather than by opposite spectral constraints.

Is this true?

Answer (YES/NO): NO